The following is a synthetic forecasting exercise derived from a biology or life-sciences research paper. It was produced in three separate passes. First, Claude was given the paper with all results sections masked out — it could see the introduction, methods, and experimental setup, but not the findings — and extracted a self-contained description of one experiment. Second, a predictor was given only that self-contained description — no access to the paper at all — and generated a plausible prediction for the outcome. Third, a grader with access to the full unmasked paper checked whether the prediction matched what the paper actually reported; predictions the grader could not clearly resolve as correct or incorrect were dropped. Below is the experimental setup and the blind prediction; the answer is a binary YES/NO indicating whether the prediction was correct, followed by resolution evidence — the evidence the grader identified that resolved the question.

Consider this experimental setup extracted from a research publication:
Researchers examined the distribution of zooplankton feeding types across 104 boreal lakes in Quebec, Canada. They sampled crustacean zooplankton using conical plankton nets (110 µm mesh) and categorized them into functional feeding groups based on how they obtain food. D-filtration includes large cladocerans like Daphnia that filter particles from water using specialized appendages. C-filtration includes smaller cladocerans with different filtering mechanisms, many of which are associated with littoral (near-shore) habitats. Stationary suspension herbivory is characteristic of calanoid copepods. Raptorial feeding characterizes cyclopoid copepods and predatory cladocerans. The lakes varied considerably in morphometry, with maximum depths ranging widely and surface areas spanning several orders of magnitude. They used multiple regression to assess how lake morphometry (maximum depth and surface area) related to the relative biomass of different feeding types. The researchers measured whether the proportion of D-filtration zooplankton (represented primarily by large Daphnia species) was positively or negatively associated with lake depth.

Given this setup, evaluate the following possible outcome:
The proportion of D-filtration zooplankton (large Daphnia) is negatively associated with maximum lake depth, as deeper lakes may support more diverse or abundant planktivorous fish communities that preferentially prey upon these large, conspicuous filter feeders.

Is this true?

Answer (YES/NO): NO